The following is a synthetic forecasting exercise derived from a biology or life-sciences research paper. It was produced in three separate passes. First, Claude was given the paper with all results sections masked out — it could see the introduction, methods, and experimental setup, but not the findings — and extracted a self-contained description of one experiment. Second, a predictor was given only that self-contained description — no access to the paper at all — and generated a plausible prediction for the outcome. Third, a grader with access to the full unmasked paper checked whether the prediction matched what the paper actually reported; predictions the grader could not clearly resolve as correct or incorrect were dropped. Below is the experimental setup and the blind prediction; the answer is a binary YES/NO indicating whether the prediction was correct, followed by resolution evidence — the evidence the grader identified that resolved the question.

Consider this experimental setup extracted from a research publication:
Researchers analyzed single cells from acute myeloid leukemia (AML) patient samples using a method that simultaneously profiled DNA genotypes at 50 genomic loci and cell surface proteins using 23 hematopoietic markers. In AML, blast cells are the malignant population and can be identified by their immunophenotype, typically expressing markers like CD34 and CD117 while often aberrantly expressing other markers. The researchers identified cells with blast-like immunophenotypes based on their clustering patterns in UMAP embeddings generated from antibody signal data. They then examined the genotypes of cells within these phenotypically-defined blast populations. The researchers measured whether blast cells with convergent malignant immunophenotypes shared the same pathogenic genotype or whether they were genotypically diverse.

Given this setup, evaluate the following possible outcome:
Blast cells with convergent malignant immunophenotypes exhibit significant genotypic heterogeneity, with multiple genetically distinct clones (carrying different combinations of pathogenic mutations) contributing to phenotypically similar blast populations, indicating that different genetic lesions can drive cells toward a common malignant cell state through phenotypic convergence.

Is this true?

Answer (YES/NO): YES